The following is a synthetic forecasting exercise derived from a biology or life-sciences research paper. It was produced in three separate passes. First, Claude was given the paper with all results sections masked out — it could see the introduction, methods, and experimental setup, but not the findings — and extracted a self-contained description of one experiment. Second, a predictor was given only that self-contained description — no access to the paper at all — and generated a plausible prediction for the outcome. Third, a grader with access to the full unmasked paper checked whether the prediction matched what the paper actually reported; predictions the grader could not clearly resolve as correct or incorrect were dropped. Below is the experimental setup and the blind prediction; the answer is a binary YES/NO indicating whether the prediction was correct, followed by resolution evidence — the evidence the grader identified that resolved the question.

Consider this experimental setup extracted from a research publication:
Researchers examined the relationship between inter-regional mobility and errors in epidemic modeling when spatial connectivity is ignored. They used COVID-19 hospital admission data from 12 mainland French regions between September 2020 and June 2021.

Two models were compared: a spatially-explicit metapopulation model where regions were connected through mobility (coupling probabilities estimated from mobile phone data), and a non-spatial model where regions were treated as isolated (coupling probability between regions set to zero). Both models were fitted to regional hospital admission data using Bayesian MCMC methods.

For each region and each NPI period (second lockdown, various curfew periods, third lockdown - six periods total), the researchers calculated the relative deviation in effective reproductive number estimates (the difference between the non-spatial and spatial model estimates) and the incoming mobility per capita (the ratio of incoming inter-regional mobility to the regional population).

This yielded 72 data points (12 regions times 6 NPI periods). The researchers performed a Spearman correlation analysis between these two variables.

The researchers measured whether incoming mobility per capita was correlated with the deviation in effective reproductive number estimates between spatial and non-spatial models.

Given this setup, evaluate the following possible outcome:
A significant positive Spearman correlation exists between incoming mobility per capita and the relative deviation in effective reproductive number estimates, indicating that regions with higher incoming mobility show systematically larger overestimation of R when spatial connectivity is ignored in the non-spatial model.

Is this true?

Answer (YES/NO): NO